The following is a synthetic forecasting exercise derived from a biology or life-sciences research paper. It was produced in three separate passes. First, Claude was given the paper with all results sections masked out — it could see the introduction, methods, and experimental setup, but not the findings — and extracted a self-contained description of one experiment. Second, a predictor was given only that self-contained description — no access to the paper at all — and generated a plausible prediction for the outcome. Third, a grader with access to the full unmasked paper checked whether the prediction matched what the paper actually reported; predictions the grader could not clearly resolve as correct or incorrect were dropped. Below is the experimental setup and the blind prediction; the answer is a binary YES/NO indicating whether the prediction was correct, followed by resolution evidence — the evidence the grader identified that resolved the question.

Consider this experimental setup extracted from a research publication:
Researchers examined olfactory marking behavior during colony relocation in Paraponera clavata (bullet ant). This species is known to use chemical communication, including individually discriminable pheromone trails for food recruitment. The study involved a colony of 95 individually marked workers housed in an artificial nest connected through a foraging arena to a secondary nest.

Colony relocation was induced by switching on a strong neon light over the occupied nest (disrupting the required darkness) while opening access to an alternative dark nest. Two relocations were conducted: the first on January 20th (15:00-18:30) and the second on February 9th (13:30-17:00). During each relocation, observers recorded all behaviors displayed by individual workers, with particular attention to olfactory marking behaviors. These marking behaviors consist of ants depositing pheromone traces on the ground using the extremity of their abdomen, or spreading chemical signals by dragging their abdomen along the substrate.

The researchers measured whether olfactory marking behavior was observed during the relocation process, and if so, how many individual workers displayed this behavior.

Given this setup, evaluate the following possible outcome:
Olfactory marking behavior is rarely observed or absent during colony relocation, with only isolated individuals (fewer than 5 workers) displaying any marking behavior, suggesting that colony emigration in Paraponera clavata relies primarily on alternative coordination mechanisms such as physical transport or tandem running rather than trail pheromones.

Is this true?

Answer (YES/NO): NO